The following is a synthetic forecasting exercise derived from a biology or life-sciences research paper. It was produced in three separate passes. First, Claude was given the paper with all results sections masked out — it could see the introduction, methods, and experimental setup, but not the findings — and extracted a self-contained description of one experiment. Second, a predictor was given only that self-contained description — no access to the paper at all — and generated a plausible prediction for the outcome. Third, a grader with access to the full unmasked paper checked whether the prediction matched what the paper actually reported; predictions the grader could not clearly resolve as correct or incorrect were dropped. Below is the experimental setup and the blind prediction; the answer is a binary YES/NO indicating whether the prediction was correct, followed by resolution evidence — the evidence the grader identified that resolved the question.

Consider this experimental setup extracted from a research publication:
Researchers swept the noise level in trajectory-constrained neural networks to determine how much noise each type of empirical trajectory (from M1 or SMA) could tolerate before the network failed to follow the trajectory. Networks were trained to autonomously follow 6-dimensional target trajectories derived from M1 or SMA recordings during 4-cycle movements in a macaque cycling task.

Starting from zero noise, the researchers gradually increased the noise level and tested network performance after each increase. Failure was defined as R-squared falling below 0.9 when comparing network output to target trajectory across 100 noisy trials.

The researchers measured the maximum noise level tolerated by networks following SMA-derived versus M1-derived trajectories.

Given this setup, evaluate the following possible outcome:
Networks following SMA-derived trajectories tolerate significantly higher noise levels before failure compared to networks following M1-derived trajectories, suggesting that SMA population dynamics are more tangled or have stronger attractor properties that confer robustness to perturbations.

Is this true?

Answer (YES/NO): NO